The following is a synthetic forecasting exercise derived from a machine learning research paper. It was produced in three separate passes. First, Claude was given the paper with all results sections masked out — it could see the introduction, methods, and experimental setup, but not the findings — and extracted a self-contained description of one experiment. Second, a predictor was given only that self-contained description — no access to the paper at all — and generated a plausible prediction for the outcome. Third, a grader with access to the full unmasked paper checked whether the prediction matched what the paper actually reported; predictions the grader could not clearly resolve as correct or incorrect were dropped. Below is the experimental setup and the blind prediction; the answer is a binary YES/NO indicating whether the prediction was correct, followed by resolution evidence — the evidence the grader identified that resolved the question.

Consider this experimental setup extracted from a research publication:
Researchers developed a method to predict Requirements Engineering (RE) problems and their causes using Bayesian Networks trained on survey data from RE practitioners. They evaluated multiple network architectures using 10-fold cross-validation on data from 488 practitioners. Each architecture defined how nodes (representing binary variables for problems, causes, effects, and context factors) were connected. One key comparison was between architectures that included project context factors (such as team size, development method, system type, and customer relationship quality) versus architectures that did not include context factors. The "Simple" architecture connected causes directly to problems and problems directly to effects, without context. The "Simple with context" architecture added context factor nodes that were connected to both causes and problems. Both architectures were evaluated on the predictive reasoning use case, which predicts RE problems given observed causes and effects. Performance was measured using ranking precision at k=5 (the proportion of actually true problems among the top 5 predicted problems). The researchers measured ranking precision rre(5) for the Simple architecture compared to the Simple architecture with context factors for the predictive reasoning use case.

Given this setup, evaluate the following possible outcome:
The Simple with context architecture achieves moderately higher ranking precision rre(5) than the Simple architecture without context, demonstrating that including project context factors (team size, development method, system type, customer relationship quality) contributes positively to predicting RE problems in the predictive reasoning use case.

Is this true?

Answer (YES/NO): YES